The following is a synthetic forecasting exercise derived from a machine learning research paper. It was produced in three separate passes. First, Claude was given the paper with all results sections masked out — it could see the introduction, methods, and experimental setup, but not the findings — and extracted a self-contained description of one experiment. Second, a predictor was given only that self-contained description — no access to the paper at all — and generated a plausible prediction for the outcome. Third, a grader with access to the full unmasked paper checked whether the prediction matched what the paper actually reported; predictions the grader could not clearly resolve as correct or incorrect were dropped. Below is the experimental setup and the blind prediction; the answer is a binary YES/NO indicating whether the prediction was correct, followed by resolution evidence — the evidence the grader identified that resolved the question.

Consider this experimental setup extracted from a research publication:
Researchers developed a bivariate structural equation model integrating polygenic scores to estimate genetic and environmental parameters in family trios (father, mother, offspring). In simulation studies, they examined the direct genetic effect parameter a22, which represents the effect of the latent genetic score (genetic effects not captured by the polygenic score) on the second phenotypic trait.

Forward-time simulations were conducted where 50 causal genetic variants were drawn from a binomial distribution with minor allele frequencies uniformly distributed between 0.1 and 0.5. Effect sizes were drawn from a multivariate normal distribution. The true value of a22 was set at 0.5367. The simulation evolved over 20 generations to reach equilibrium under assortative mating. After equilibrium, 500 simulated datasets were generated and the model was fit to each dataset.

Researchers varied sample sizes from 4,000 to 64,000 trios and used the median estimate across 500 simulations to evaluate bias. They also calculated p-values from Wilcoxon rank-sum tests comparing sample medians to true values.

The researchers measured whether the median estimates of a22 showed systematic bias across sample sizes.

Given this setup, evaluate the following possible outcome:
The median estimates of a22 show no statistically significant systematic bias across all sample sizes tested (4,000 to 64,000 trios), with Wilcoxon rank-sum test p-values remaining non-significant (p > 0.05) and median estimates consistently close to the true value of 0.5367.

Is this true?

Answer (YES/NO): NO